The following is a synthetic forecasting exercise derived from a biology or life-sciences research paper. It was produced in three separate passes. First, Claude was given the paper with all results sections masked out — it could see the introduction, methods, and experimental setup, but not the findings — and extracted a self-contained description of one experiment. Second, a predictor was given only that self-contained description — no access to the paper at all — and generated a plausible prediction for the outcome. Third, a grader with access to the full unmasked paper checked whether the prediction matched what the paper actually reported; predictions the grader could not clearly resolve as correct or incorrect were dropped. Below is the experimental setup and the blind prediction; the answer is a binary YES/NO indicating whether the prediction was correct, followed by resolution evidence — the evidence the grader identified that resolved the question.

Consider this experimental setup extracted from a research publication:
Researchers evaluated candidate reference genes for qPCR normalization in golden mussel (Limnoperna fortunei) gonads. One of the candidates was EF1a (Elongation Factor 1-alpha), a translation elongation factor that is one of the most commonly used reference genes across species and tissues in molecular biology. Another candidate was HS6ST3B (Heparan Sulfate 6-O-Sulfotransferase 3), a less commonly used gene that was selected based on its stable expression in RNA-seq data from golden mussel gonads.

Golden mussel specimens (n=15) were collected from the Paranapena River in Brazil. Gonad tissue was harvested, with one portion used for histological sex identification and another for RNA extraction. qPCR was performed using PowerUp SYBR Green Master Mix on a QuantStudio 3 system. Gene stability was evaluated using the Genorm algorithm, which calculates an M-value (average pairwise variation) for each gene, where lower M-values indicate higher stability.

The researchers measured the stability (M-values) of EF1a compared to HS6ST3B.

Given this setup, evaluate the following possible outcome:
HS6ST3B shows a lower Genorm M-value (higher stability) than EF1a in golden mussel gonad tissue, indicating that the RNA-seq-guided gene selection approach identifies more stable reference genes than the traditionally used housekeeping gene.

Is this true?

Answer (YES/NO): NO